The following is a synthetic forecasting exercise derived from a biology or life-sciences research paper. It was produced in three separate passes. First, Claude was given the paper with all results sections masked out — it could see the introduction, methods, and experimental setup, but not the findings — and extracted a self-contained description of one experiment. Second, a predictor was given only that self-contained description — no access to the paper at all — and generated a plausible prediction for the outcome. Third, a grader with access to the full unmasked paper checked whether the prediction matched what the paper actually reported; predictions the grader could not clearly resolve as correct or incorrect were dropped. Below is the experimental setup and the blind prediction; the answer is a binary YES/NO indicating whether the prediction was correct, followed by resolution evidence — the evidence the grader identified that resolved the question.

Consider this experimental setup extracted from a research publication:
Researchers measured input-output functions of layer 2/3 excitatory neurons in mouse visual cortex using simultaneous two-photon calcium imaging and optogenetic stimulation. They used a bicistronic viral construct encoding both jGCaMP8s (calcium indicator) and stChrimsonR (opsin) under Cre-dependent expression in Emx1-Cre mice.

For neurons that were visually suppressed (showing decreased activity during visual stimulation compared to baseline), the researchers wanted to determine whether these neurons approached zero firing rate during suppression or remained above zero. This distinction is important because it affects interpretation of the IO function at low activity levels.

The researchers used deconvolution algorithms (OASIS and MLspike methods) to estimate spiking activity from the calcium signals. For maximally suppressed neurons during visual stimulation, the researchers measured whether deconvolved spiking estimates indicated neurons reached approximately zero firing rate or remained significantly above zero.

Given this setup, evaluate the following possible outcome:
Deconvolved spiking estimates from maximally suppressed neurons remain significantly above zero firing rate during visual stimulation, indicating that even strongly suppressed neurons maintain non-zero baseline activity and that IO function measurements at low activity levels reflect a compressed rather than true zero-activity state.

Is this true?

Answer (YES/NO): NO